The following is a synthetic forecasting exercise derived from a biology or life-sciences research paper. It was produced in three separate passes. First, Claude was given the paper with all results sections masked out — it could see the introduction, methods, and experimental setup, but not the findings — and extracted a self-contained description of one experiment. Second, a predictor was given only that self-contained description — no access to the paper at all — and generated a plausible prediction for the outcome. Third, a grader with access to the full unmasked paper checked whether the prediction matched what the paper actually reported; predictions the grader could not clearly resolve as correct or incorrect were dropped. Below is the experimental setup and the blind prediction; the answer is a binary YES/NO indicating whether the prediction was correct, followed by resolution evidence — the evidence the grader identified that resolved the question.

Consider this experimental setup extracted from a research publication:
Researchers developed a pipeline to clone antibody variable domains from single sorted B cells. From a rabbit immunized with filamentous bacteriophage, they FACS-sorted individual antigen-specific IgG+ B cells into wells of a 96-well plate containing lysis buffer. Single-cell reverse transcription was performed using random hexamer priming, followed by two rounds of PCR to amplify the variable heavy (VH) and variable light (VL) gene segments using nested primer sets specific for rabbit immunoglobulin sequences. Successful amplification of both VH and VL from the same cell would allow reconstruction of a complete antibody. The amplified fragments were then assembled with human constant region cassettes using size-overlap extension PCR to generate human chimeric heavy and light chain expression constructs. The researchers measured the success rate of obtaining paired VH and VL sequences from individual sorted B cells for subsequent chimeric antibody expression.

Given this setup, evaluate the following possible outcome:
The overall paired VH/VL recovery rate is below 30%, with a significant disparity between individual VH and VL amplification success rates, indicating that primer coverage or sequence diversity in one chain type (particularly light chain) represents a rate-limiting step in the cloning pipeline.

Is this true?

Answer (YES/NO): NO